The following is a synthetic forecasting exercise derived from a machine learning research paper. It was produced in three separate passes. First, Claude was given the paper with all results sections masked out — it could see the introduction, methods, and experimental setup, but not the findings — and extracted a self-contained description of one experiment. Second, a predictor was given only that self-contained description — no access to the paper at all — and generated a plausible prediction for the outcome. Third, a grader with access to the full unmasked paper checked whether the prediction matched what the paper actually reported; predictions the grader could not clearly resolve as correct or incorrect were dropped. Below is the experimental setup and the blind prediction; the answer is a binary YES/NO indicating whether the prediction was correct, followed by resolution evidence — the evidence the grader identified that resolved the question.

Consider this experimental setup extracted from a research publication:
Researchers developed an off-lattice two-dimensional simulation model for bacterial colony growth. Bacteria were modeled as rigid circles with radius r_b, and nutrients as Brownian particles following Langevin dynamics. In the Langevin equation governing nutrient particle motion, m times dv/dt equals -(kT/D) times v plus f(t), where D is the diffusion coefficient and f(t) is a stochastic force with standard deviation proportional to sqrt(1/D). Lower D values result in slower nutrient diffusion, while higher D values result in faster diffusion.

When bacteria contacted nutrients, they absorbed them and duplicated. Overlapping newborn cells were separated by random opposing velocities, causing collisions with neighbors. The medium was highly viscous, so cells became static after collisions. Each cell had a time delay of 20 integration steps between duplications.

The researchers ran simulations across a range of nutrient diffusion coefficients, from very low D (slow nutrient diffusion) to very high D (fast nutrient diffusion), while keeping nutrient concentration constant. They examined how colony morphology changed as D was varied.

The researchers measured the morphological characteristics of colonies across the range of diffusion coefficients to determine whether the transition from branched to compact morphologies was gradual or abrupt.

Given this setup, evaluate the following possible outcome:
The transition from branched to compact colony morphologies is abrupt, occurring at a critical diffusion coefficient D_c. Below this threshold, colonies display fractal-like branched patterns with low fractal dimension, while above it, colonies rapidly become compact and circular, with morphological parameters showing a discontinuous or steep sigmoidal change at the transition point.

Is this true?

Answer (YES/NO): NO